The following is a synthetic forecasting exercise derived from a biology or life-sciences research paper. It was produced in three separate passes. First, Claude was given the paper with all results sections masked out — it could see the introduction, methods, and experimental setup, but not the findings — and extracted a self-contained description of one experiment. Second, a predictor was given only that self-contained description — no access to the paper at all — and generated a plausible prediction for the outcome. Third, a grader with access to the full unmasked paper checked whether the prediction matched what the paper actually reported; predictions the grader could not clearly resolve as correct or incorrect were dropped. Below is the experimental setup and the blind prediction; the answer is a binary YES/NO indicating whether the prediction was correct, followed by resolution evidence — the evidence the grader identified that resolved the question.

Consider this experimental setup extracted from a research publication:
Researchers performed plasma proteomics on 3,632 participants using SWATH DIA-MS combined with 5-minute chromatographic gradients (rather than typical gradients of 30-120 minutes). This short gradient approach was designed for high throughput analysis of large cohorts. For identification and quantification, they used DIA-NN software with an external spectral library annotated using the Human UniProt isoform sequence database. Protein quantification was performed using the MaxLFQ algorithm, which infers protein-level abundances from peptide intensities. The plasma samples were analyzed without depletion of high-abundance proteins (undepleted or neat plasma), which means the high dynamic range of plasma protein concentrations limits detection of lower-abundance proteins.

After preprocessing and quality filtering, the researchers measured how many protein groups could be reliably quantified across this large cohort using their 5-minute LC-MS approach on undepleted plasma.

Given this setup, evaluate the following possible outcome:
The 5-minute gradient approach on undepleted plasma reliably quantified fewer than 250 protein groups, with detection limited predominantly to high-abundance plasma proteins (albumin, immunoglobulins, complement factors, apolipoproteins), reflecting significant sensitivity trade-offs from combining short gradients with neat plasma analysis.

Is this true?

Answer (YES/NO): YES